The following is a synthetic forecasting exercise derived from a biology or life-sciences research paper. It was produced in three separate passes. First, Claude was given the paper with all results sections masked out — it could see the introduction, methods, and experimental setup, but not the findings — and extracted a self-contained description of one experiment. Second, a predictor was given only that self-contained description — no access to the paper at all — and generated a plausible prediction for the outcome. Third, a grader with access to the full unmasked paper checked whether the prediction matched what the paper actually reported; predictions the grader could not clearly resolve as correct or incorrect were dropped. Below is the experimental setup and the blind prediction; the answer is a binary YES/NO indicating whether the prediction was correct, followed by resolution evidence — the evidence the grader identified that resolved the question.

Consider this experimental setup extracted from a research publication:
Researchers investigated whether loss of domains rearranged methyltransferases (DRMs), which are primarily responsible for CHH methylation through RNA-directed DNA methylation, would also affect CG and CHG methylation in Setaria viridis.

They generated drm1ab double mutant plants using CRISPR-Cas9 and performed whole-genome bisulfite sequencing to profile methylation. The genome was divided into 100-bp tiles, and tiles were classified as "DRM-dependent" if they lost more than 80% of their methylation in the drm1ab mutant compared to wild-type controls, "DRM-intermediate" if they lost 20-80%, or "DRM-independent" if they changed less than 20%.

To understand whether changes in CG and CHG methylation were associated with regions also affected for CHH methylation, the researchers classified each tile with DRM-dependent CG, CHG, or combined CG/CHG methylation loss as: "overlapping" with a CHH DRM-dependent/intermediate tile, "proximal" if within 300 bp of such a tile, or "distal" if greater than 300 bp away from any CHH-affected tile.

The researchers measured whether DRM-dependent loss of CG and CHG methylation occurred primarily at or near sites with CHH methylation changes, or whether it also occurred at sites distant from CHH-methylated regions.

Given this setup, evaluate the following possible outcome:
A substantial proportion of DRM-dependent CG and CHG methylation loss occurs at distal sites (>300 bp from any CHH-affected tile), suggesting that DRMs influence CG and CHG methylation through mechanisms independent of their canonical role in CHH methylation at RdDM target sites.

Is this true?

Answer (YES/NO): YES